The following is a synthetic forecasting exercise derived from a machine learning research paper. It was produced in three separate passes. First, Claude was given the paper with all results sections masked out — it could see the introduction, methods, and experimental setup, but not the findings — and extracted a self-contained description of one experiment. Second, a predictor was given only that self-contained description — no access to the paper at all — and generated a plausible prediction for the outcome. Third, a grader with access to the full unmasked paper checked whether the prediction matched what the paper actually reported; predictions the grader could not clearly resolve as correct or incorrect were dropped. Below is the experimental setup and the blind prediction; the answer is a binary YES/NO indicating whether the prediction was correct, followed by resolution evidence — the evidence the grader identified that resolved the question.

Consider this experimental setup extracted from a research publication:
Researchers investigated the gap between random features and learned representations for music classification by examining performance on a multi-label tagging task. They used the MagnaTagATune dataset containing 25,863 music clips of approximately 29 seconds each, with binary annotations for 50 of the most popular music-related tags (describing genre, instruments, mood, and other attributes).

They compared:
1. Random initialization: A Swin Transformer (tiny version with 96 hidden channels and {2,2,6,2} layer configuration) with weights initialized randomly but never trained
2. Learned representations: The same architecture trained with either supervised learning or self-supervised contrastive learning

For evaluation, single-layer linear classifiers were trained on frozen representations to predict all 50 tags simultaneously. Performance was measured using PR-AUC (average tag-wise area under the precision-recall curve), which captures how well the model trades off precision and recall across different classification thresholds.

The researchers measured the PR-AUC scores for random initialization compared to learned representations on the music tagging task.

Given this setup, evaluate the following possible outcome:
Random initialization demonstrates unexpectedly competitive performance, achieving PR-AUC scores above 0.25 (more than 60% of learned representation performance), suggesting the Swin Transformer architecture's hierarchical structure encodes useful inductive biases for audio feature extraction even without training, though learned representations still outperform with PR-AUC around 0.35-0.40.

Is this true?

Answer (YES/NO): NO